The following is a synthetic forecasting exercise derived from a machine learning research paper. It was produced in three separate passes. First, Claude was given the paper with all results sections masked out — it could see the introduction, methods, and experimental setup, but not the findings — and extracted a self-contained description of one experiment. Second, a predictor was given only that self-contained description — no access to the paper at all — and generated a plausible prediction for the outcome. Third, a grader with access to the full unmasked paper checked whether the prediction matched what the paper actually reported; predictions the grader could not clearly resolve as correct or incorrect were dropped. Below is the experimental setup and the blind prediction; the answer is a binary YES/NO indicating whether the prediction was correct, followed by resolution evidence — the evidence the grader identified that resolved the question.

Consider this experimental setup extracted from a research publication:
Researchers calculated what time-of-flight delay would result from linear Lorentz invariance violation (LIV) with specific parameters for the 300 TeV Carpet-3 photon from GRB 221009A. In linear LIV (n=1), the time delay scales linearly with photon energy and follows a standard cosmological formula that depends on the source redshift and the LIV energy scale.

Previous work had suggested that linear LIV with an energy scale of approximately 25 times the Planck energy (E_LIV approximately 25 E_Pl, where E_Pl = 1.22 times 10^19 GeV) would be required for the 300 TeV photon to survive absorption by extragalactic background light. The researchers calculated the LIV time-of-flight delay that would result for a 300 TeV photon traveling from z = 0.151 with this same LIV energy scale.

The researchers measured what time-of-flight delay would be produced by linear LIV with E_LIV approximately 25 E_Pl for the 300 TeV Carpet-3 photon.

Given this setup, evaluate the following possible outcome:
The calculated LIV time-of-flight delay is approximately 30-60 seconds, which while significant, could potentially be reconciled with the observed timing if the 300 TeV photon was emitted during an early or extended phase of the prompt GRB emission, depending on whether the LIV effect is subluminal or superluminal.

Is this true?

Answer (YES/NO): NO